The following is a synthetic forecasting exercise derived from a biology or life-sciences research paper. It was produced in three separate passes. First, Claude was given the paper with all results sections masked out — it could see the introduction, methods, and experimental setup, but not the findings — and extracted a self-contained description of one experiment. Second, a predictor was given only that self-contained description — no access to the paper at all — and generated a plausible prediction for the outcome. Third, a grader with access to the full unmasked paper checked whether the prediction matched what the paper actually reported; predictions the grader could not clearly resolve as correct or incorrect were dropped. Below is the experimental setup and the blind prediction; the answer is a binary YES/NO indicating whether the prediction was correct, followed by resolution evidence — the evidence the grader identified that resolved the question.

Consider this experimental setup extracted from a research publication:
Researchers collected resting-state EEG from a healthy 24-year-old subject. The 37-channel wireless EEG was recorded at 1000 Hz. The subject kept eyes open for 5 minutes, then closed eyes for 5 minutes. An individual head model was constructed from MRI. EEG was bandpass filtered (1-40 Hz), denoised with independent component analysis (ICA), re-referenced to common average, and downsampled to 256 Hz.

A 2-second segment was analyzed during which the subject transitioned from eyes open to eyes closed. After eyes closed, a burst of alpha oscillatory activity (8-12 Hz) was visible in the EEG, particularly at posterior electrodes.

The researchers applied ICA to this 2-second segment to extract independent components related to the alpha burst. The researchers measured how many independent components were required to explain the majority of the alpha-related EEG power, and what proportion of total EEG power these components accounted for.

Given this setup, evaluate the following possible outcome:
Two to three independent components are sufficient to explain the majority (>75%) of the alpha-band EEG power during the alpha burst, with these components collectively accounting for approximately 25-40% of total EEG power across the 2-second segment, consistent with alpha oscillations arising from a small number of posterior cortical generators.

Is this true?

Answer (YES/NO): NO